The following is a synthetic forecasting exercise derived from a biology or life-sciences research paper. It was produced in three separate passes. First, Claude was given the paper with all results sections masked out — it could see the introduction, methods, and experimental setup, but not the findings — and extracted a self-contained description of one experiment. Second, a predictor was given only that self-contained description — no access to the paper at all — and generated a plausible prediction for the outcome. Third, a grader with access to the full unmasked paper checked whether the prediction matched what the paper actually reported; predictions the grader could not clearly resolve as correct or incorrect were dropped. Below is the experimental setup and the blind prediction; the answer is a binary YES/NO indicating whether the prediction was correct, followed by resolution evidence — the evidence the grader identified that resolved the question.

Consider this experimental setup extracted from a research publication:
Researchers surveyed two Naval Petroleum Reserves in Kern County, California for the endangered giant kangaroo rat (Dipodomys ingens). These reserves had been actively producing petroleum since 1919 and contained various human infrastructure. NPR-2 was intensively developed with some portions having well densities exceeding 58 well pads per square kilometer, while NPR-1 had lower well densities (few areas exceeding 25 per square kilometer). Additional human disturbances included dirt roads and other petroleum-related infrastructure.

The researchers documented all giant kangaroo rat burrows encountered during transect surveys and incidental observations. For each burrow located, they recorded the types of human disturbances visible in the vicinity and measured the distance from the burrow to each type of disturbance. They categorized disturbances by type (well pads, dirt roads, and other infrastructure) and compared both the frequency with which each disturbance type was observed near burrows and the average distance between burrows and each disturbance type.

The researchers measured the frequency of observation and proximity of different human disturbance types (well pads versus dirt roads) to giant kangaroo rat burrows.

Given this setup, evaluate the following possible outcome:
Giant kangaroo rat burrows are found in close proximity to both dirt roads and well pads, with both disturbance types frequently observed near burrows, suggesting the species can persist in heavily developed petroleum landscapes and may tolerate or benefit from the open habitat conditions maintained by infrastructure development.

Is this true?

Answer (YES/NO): NO